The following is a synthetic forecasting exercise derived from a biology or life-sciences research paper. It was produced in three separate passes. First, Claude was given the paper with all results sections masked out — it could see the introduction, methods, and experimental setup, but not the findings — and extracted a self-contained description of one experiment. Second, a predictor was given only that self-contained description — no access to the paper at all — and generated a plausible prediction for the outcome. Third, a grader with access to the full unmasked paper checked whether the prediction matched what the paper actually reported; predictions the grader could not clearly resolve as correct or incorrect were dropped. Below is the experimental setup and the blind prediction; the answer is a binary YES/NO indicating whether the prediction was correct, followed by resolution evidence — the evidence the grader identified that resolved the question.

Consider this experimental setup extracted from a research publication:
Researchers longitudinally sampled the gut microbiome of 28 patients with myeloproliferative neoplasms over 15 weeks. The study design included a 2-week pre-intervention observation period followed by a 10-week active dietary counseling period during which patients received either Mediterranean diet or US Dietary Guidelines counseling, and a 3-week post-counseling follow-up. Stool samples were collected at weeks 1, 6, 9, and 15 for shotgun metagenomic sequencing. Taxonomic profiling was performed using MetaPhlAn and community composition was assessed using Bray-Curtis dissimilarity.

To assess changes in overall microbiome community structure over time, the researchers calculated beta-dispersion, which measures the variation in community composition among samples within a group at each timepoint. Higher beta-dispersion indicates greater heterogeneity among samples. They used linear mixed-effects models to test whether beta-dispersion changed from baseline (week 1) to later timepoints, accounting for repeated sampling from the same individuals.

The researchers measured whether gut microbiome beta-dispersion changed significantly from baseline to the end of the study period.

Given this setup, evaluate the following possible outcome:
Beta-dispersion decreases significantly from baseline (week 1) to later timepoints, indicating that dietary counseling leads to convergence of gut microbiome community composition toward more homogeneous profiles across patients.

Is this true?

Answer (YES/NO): NO